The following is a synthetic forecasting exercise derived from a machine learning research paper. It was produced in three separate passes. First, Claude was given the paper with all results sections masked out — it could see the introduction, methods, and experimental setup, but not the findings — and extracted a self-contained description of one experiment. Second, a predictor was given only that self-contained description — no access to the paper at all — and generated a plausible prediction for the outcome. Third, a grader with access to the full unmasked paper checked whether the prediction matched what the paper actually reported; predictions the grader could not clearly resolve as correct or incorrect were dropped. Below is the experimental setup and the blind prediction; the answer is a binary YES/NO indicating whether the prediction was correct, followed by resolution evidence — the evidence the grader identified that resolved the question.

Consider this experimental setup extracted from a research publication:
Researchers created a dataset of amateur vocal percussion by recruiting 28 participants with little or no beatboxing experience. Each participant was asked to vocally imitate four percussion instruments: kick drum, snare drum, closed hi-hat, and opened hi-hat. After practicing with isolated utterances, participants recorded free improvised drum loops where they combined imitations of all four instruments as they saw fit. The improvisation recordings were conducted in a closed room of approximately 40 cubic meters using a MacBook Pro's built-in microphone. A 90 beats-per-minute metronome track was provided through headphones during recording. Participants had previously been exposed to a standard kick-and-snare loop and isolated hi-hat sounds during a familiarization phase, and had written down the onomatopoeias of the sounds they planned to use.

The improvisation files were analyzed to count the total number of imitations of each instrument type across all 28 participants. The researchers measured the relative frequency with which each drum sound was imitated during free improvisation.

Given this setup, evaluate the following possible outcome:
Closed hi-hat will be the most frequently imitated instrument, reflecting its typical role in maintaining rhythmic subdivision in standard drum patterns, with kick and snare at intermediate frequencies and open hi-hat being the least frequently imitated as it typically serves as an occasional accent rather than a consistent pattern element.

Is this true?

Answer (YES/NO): NO